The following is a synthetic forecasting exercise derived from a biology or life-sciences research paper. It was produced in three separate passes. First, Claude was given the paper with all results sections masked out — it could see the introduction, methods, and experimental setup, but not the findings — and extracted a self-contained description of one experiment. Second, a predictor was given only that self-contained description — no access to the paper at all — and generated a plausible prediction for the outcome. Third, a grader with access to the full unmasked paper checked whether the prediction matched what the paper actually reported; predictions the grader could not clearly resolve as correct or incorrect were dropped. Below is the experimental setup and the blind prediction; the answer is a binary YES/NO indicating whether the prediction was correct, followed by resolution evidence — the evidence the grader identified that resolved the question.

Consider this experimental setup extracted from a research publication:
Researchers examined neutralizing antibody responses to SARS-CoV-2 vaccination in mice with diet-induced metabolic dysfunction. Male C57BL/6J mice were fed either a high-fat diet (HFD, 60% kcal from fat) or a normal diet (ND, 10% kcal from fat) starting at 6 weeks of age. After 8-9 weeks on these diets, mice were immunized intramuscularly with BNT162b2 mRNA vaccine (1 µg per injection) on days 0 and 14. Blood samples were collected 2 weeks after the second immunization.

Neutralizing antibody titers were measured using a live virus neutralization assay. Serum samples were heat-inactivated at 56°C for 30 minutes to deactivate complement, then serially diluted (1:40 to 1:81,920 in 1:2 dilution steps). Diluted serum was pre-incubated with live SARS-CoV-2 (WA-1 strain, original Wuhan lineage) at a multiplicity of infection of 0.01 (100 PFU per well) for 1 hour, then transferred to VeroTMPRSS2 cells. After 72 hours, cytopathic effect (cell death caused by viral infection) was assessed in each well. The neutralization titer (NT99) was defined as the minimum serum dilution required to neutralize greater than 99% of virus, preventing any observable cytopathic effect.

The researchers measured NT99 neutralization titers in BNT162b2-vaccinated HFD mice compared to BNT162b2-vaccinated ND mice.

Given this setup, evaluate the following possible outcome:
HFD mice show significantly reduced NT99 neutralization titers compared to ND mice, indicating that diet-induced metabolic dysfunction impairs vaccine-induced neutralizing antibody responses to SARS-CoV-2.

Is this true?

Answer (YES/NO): YES